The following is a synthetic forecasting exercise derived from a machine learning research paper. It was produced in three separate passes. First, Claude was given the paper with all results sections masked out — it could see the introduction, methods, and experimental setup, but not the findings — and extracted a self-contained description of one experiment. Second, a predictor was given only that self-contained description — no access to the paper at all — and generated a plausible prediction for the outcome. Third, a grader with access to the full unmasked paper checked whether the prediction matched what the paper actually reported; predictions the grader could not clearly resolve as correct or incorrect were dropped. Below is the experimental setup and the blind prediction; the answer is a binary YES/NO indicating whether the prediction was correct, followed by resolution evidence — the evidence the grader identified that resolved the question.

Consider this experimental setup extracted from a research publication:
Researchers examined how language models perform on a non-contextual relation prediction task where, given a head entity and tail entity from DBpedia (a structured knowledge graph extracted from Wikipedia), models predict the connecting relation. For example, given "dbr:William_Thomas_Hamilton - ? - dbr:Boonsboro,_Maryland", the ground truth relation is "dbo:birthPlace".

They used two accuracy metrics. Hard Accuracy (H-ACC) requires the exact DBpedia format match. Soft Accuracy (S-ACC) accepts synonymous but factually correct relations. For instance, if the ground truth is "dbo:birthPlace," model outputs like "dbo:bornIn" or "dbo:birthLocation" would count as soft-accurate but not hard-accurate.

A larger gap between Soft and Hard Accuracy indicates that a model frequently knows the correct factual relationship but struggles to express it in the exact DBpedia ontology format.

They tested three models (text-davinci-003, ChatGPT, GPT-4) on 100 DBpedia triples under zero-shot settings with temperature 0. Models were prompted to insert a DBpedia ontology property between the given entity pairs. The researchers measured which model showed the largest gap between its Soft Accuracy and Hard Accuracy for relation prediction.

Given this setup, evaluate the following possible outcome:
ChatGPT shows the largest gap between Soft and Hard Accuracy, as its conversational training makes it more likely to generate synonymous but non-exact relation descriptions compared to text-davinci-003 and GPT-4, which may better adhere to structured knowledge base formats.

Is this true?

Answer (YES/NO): NO